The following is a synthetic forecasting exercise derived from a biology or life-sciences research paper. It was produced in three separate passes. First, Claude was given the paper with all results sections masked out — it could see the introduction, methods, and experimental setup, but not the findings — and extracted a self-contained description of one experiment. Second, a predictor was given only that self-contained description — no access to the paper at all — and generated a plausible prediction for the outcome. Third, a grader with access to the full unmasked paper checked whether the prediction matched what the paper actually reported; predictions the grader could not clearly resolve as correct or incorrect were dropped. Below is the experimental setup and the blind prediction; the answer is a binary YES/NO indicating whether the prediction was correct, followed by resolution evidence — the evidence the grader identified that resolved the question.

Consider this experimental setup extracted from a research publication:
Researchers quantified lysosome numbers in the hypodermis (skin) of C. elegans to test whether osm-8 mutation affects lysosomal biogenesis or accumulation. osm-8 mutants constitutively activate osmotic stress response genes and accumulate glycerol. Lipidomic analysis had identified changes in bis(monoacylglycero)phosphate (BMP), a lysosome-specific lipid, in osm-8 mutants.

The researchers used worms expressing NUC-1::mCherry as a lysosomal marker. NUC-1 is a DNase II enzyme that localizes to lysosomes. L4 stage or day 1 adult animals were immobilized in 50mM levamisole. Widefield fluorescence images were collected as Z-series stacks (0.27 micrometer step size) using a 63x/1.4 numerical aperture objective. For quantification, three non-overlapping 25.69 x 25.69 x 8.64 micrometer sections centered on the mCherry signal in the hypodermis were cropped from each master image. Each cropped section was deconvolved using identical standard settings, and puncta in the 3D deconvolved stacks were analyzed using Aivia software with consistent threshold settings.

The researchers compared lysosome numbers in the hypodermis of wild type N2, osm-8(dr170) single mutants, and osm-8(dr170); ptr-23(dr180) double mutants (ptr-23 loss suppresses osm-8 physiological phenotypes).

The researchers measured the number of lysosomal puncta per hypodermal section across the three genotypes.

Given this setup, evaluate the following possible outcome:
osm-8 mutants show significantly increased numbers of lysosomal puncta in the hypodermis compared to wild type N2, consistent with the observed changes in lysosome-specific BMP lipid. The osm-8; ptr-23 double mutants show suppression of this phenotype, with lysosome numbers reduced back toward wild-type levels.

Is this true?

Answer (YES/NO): YES